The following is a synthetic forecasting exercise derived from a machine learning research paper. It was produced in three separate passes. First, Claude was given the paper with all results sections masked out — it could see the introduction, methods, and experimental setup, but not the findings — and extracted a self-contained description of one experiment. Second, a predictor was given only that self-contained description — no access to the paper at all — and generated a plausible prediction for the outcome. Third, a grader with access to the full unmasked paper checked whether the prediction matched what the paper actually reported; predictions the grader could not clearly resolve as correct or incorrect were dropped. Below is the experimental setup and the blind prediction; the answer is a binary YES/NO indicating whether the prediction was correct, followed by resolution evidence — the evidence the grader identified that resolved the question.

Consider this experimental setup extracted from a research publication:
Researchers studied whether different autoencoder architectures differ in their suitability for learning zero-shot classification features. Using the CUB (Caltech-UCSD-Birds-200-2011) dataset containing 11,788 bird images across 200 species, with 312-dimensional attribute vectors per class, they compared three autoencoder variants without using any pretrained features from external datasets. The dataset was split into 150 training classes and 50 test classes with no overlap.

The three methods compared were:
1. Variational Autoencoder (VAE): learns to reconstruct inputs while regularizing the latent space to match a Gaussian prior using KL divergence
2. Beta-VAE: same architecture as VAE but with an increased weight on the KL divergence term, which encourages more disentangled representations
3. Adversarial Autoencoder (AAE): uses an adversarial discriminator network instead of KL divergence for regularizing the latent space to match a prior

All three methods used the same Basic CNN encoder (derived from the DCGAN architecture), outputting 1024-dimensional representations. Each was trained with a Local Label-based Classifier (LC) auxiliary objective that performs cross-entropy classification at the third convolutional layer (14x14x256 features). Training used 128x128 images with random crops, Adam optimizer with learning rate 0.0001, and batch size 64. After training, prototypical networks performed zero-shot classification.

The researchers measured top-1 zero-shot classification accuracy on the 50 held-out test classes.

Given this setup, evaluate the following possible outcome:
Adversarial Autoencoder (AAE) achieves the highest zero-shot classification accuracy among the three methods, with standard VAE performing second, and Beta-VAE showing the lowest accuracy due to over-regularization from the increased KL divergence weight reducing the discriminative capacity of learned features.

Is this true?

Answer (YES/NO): NO